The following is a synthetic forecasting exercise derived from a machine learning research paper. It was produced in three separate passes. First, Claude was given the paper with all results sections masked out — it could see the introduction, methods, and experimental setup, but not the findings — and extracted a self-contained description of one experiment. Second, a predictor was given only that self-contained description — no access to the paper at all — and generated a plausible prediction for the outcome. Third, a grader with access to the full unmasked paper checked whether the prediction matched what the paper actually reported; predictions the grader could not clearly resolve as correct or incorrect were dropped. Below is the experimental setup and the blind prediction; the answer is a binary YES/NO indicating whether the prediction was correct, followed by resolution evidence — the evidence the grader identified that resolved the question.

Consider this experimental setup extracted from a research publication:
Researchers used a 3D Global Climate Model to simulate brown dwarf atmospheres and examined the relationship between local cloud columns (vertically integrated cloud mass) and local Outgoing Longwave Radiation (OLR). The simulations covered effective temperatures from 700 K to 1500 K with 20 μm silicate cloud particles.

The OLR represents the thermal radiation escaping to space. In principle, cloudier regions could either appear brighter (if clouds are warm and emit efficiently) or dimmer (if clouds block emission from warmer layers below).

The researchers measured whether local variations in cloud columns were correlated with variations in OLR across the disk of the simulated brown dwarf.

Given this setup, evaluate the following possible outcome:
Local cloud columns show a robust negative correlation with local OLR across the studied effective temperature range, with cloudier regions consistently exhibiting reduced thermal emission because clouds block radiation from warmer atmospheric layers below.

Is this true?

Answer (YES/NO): NO